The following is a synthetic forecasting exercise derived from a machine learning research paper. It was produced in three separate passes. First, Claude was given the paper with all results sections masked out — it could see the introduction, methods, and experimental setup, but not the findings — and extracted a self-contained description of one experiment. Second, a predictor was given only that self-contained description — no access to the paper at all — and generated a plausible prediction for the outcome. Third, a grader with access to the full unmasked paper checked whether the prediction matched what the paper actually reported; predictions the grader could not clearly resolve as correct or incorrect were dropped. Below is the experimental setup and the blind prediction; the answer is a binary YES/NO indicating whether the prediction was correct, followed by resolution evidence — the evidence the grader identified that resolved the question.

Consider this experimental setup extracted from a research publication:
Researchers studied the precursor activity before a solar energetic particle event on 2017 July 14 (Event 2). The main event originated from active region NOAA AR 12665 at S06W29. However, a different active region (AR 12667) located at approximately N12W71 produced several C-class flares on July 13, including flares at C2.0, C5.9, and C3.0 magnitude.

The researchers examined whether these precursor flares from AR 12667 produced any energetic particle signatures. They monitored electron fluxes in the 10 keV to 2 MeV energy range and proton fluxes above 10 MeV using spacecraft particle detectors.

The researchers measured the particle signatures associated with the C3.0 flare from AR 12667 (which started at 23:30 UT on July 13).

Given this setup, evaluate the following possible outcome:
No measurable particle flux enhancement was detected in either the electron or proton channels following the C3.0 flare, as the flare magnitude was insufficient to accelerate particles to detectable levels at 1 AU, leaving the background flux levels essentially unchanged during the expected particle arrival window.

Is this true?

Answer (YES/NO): NO